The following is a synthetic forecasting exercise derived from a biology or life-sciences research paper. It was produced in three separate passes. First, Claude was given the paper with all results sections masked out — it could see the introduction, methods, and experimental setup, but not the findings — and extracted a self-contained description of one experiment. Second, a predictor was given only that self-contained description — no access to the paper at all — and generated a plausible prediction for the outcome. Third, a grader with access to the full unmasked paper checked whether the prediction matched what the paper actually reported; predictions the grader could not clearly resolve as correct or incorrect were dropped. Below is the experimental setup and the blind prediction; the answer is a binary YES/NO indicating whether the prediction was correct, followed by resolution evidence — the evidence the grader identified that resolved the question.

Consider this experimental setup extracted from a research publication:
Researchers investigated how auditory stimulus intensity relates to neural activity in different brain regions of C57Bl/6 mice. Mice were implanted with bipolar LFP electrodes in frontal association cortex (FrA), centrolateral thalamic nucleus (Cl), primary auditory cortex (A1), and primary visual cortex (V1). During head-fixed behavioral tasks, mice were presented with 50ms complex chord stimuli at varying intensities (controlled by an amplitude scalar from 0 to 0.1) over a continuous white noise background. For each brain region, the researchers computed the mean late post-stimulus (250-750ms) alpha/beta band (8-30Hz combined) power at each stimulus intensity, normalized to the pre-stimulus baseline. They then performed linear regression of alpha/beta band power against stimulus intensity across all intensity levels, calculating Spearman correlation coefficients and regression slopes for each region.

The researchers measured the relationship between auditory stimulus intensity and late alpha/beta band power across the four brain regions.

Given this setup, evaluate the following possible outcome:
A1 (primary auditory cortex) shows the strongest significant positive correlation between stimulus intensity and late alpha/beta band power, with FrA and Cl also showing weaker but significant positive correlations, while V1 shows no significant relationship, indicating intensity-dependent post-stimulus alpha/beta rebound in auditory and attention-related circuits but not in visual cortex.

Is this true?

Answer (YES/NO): NO